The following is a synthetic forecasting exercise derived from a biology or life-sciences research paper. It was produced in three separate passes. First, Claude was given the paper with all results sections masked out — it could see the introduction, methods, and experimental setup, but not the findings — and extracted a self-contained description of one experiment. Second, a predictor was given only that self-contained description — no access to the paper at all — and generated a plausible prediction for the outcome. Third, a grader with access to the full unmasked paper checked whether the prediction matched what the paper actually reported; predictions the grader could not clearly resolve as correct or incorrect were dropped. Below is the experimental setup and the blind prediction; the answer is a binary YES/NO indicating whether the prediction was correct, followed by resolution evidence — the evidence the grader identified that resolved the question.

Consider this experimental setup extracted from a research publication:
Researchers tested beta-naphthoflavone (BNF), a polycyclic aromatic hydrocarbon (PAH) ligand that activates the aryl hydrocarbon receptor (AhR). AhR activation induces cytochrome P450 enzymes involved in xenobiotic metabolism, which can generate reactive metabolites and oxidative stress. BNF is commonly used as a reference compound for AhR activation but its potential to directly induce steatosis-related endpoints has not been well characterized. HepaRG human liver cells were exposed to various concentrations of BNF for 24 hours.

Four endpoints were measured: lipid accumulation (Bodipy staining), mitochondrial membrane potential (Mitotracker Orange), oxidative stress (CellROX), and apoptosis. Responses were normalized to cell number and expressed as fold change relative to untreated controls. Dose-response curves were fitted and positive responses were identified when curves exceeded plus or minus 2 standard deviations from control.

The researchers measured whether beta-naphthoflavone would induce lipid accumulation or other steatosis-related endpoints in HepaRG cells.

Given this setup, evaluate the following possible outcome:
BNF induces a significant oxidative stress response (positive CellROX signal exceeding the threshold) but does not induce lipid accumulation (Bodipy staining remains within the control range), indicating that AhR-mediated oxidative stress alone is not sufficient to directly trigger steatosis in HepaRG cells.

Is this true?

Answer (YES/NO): NO